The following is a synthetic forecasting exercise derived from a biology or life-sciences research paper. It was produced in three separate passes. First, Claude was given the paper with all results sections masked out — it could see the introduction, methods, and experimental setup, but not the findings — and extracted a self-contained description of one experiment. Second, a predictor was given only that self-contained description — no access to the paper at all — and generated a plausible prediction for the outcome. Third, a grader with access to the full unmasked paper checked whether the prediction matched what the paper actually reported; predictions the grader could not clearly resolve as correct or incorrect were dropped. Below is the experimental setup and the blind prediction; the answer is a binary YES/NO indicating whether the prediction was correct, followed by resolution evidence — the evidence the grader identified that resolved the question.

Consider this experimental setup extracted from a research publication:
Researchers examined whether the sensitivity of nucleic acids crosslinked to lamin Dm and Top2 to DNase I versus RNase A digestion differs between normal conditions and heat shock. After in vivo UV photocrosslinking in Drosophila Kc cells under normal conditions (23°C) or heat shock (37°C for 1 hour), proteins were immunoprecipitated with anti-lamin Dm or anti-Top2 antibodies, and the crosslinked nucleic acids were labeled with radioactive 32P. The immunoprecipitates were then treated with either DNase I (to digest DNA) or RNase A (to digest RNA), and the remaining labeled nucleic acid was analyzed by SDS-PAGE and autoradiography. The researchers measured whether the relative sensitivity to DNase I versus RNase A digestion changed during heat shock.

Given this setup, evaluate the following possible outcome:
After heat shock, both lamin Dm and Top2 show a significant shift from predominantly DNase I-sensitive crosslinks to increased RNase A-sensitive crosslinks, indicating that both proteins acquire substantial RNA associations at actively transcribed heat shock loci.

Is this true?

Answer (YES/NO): NO